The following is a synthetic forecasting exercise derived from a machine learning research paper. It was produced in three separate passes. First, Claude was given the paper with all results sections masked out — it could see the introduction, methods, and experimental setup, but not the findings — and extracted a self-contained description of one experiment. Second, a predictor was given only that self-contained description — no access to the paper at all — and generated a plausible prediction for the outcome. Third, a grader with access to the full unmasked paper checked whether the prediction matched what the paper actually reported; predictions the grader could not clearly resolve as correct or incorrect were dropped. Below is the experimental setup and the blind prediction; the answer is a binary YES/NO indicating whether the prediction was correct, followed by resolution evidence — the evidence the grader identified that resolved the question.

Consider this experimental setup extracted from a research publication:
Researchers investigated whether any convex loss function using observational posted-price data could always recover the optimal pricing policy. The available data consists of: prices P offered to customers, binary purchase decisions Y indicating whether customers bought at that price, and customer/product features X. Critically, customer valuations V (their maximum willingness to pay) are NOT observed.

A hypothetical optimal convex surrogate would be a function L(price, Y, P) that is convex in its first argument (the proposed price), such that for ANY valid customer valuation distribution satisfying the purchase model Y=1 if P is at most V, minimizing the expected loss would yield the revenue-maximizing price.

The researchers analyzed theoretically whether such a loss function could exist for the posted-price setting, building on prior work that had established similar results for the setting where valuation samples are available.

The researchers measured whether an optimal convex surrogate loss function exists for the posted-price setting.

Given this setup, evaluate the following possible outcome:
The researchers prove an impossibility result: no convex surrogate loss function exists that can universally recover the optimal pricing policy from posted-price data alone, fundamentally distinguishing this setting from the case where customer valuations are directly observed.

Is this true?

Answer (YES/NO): NO